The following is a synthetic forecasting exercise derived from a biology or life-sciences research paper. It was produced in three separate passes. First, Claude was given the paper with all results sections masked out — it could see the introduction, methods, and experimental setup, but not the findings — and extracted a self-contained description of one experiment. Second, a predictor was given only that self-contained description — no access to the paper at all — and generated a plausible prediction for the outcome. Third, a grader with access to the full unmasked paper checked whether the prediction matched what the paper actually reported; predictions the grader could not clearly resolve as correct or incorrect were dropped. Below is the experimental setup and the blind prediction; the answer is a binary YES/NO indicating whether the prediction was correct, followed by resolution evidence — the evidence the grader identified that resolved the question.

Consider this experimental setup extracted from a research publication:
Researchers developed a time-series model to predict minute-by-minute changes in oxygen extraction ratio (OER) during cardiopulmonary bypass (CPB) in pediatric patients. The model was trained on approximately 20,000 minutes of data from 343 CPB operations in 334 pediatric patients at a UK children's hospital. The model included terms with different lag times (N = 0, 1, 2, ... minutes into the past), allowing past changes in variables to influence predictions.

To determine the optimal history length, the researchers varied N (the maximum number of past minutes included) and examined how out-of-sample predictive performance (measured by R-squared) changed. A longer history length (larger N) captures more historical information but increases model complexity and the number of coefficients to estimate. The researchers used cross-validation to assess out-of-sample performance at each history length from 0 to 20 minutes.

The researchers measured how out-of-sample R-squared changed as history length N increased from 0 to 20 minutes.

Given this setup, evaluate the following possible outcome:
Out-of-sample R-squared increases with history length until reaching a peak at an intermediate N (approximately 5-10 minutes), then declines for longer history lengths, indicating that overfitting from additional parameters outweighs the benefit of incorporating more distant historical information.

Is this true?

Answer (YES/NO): NO